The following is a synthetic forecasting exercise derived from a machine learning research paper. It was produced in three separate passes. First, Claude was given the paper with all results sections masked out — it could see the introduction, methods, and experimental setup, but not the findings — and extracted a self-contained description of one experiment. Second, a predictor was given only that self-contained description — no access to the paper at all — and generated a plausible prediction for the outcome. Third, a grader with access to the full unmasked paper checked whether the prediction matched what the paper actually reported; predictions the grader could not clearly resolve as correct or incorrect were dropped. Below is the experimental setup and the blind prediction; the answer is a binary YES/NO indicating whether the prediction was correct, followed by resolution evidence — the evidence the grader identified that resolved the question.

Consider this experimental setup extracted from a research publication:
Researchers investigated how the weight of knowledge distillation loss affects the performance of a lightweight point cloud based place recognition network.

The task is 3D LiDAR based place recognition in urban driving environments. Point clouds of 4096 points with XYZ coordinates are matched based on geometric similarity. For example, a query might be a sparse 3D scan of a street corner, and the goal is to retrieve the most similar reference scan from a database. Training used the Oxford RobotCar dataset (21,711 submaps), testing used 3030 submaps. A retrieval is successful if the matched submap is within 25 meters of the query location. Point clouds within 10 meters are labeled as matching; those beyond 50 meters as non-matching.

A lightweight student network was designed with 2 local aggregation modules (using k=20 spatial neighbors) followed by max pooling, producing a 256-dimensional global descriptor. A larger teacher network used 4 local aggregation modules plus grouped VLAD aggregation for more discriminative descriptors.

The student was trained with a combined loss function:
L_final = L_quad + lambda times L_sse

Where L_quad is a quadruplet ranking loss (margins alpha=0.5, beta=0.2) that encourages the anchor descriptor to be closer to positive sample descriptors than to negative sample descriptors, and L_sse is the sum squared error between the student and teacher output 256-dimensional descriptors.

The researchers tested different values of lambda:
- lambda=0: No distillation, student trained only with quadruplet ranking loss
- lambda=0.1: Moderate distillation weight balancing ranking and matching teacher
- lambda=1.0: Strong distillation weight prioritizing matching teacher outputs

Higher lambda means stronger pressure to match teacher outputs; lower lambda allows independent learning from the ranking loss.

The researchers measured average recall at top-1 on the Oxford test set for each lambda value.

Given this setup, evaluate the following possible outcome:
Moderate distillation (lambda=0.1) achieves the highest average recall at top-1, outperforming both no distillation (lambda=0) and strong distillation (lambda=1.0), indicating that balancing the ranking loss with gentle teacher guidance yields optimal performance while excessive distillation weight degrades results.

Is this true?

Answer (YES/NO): YES